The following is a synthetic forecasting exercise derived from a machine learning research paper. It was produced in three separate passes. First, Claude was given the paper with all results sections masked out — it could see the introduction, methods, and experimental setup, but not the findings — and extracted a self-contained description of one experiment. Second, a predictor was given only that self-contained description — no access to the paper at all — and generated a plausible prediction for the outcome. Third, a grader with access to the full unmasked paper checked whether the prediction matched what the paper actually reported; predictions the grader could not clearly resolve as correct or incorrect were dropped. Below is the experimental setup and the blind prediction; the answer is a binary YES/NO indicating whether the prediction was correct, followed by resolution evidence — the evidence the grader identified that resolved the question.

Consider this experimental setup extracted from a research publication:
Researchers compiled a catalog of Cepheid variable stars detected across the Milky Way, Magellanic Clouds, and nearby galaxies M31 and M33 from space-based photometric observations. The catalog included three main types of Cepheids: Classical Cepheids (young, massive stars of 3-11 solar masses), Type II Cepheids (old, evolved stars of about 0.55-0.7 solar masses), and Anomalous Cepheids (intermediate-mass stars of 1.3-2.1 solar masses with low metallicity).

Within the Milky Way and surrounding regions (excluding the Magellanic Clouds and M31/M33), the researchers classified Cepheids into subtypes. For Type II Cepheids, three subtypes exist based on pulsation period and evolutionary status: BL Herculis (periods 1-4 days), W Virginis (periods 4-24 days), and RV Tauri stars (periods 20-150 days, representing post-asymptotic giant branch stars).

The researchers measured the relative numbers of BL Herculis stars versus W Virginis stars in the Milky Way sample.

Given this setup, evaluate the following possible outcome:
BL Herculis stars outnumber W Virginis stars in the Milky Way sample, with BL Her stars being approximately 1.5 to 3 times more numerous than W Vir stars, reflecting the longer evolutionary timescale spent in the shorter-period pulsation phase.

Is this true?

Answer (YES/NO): NO